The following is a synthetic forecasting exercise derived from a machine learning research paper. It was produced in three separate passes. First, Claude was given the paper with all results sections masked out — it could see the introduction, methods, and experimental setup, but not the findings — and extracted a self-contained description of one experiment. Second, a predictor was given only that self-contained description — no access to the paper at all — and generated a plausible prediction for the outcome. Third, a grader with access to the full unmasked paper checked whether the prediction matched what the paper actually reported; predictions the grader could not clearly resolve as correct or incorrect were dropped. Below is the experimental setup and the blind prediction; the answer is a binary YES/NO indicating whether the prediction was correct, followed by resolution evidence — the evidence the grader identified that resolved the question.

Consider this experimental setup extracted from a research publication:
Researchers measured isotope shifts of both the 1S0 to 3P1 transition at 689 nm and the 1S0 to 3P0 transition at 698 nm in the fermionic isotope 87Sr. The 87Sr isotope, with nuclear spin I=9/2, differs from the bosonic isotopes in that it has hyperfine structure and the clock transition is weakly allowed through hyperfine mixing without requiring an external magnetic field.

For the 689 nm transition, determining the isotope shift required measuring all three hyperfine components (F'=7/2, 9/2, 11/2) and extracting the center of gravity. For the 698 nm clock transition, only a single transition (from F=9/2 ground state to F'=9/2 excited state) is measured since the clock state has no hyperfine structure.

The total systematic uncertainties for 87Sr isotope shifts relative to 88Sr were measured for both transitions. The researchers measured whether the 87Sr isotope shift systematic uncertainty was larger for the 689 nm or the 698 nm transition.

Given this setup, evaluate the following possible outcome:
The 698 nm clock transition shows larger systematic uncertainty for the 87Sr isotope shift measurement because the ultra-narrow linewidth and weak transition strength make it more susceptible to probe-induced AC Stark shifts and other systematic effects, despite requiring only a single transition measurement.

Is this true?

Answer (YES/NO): YES